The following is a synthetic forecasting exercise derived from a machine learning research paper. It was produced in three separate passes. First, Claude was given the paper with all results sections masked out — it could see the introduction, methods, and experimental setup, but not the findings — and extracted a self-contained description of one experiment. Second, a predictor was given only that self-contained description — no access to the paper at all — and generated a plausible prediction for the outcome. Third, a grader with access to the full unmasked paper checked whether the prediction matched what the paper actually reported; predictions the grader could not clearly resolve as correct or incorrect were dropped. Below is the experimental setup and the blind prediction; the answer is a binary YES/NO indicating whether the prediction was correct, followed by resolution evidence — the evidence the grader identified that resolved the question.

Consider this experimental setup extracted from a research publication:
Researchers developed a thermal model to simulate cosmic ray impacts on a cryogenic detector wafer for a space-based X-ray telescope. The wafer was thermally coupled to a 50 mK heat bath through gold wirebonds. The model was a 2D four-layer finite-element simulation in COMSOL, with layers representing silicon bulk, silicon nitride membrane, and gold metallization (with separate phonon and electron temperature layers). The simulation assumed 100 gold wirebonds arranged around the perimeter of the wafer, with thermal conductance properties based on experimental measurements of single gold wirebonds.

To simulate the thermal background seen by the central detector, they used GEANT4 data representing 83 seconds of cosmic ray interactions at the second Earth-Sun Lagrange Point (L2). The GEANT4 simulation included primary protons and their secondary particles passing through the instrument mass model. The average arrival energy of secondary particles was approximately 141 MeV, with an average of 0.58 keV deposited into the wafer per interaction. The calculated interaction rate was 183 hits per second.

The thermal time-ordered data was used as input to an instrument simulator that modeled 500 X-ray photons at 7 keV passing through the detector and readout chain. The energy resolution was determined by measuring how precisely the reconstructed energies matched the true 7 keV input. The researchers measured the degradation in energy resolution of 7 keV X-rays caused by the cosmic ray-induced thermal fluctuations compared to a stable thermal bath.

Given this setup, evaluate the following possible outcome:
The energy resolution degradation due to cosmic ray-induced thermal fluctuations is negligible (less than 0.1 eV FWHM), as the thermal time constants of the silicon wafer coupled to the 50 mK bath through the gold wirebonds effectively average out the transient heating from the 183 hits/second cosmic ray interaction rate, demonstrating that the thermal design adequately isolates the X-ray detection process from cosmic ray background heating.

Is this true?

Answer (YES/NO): YES